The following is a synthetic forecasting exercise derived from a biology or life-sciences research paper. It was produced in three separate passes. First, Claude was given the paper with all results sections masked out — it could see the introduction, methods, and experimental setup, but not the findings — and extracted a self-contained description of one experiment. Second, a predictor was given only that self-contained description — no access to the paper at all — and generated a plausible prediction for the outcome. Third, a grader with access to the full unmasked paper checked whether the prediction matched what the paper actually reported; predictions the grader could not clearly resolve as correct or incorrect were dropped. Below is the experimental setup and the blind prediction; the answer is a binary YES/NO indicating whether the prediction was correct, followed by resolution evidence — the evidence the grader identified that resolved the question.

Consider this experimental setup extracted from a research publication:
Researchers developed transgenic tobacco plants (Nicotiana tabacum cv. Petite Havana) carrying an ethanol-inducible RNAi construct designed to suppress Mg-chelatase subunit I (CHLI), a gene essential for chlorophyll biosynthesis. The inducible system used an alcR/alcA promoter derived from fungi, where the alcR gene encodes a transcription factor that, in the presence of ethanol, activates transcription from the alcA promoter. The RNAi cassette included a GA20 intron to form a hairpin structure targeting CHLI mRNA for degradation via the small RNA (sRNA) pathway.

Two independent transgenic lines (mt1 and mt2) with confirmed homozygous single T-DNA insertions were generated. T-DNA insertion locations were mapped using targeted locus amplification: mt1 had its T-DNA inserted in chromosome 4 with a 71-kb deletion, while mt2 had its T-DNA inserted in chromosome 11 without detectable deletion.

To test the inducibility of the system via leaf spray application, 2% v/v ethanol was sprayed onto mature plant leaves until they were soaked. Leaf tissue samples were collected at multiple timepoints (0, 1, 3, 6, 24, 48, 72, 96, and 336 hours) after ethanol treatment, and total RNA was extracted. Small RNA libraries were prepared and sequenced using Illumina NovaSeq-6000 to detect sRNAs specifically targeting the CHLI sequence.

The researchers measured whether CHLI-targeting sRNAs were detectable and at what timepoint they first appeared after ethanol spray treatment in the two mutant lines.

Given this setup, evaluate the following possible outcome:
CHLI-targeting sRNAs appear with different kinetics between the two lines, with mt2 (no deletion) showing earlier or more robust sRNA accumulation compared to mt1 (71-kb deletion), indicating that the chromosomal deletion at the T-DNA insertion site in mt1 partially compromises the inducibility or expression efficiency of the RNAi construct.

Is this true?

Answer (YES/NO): NO